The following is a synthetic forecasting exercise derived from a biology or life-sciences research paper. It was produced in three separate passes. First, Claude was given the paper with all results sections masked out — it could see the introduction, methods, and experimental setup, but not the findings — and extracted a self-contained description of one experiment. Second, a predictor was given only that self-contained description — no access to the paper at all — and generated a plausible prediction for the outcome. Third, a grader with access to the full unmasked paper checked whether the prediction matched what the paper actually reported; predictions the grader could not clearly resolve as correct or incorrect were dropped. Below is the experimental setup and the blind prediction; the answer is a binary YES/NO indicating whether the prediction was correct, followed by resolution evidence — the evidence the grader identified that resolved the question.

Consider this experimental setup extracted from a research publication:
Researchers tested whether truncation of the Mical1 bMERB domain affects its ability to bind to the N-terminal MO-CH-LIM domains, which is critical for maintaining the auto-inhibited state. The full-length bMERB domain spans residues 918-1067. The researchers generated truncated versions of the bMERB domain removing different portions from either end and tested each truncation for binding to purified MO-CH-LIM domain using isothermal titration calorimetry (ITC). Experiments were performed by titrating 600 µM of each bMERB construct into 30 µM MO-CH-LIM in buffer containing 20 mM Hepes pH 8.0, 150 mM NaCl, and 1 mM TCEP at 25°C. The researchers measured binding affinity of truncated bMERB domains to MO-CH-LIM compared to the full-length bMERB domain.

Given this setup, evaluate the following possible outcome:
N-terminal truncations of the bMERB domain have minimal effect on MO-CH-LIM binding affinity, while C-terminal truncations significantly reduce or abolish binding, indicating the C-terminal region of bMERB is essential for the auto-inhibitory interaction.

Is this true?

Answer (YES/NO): NO